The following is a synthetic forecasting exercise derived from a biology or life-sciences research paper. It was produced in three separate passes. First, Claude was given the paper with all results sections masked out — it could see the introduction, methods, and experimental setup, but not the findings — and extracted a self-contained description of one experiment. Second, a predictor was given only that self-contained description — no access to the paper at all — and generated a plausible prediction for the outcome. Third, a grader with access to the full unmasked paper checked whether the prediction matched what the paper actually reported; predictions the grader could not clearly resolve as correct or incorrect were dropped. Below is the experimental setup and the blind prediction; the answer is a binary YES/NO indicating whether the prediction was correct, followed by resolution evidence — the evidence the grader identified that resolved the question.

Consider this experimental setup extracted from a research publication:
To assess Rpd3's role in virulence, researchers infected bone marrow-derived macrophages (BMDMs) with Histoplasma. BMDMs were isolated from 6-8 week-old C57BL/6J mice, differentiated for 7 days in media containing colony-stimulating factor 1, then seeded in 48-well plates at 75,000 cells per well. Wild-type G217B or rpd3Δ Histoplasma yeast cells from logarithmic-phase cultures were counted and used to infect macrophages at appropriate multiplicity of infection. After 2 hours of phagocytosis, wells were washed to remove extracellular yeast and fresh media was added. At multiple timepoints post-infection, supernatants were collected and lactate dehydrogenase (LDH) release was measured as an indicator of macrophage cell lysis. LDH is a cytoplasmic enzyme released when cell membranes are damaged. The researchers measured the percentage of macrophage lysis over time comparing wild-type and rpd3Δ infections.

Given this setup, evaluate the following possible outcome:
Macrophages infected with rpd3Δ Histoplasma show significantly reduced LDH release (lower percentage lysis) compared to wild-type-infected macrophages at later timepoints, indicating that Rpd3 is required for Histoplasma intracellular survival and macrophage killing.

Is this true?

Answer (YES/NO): NO